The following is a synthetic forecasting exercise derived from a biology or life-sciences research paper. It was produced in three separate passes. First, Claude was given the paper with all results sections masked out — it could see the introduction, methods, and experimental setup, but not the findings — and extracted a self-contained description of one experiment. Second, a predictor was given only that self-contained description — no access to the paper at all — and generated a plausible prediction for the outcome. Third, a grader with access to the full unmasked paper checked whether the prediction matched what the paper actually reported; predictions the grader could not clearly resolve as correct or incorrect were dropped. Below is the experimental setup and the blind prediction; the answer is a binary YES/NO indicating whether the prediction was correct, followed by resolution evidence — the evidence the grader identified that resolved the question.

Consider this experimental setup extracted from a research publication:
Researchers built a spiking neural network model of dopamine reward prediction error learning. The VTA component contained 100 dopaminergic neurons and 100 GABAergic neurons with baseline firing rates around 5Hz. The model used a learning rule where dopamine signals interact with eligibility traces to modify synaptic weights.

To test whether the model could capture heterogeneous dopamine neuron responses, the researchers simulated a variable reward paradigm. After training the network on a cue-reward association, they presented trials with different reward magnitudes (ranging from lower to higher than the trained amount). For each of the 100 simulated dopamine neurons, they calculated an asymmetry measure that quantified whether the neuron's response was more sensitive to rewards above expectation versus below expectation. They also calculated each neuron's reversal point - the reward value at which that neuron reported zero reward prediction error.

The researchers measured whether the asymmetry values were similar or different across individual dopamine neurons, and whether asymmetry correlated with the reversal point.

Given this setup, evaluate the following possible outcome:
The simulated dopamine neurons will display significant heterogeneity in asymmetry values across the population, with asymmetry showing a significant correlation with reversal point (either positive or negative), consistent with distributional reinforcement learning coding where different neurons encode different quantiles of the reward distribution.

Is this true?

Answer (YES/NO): YES